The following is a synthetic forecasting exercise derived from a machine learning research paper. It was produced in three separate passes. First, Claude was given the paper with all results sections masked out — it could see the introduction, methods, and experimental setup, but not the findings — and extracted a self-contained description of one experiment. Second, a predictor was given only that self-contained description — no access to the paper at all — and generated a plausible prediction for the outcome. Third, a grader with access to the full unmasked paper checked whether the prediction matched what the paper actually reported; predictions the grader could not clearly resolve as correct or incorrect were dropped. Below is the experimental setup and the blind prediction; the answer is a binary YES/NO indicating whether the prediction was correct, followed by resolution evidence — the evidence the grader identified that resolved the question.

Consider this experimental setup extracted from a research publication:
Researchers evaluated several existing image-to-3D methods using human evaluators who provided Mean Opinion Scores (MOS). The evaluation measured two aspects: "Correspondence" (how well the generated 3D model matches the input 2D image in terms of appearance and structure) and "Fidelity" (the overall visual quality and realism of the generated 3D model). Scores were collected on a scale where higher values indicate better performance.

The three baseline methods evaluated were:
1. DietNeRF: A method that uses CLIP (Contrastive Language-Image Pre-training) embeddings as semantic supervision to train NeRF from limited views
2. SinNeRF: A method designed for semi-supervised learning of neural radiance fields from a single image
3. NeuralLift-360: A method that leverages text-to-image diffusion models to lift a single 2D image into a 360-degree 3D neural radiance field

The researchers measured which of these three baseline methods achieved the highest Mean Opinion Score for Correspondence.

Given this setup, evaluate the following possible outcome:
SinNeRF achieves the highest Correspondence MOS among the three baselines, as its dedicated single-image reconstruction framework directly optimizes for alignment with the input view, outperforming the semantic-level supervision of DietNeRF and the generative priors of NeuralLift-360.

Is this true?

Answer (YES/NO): NO